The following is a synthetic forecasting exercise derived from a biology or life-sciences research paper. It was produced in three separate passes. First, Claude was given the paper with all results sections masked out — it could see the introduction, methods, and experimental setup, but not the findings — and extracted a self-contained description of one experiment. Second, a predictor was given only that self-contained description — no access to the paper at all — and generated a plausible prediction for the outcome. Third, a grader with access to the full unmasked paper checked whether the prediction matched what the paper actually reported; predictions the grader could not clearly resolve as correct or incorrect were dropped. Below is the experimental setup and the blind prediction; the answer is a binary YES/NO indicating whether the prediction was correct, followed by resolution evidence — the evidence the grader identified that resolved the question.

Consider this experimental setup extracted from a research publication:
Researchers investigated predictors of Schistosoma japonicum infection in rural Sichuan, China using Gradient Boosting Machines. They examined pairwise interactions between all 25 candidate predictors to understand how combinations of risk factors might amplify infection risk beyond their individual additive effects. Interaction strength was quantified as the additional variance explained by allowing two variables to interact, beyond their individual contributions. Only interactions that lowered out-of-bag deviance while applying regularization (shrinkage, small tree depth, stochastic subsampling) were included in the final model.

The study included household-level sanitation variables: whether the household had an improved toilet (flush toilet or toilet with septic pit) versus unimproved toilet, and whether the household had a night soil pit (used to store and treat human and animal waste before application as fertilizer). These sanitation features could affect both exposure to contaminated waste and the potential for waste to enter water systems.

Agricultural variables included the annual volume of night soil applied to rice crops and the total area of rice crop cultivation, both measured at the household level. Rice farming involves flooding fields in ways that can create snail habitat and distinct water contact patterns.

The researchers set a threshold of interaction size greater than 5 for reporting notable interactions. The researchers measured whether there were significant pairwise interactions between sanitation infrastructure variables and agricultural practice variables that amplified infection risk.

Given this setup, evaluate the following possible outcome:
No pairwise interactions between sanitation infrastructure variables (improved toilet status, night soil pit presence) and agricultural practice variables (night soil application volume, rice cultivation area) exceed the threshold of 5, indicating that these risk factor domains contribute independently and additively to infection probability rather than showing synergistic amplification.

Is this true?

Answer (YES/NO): NO